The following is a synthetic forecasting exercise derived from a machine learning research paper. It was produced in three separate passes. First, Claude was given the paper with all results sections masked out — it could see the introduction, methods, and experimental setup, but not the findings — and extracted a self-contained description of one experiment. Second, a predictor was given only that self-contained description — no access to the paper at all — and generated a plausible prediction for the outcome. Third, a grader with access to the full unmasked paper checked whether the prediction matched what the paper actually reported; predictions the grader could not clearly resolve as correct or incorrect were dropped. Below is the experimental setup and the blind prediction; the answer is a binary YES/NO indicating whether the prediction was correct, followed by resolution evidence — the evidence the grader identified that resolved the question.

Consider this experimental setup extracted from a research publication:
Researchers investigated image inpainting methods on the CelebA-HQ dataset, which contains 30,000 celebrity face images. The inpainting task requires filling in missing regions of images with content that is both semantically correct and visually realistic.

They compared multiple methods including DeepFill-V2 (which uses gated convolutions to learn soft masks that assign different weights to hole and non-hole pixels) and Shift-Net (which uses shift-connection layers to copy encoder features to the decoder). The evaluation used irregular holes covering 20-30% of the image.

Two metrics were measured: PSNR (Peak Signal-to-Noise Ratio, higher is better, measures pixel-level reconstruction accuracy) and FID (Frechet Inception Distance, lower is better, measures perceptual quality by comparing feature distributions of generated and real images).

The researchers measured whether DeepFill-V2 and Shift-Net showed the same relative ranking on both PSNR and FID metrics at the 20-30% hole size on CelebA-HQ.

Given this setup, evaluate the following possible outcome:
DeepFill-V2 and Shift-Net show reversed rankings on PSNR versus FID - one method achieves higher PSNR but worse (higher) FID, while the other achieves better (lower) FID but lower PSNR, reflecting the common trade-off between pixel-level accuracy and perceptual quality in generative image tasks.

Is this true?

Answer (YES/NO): YES